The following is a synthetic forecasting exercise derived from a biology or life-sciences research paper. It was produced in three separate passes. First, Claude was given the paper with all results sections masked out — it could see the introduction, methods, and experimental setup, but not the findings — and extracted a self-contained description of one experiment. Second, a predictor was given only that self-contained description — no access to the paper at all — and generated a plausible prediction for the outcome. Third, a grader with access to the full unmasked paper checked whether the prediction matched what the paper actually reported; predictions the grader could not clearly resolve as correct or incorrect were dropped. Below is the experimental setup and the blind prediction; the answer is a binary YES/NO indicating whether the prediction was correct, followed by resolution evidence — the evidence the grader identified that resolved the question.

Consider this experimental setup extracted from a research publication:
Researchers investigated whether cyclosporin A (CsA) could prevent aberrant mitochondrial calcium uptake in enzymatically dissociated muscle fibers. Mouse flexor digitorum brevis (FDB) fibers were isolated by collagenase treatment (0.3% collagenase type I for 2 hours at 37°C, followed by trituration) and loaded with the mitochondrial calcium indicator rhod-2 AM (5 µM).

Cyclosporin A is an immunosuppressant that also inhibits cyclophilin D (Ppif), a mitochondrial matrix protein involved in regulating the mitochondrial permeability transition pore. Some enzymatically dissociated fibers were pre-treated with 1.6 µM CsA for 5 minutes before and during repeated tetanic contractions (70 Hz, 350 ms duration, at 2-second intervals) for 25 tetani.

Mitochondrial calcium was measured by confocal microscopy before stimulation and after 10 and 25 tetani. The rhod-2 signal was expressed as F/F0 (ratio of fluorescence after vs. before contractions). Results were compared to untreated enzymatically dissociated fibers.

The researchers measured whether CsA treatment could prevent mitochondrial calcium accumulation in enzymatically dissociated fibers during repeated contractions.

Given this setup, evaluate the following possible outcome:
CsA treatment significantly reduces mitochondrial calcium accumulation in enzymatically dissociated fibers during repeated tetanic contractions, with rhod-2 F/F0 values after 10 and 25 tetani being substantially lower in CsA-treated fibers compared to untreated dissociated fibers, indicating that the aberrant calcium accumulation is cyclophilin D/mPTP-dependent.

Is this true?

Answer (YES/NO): YES